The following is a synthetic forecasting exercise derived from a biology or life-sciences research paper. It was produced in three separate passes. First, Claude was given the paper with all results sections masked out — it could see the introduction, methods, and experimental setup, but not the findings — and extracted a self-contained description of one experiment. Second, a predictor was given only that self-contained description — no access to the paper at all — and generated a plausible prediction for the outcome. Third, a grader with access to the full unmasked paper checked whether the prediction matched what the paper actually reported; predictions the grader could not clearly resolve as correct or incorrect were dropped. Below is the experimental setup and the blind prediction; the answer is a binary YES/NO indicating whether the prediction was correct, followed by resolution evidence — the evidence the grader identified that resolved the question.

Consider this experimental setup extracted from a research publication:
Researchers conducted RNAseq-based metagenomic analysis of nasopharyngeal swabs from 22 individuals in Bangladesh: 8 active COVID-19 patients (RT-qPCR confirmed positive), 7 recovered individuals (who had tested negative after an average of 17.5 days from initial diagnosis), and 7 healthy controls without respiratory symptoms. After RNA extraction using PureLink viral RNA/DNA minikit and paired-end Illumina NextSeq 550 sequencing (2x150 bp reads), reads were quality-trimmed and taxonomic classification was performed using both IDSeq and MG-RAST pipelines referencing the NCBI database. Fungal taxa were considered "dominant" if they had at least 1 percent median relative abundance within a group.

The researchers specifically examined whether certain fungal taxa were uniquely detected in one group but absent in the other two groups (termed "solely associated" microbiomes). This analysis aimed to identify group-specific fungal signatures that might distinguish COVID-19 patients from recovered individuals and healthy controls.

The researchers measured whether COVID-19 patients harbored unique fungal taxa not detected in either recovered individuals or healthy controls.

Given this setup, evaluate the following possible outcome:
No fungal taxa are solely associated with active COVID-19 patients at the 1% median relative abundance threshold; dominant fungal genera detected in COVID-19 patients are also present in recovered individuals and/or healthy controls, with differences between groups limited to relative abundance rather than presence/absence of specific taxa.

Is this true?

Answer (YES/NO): NO